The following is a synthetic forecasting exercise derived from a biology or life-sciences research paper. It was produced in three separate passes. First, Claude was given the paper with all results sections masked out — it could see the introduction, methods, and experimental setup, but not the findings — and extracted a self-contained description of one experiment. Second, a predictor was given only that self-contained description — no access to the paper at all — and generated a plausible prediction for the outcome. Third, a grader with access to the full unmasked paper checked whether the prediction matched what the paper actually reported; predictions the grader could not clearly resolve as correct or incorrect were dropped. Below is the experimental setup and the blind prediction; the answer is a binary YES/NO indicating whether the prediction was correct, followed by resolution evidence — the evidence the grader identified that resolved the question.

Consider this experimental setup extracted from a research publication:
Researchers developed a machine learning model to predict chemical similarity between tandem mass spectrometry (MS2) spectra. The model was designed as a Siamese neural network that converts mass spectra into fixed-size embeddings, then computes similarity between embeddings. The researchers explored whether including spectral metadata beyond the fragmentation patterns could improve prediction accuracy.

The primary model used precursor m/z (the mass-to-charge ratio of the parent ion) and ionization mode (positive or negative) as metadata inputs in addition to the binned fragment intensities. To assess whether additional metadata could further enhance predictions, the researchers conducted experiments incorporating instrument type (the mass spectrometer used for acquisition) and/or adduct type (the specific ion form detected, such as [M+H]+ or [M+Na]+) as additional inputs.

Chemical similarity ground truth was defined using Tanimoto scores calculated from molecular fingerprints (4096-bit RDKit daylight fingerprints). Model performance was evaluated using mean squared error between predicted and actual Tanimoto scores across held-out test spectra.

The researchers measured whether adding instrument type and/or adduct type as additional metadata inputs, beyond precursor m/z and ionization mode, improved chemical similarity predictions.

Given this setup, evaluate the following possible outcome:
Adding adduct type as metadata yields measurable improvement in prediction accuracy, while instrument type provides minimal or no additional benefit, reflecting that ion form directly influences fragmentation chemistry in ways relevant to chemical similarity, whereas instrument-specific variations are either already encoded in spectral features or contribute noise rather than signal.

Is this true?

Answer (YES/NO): YES